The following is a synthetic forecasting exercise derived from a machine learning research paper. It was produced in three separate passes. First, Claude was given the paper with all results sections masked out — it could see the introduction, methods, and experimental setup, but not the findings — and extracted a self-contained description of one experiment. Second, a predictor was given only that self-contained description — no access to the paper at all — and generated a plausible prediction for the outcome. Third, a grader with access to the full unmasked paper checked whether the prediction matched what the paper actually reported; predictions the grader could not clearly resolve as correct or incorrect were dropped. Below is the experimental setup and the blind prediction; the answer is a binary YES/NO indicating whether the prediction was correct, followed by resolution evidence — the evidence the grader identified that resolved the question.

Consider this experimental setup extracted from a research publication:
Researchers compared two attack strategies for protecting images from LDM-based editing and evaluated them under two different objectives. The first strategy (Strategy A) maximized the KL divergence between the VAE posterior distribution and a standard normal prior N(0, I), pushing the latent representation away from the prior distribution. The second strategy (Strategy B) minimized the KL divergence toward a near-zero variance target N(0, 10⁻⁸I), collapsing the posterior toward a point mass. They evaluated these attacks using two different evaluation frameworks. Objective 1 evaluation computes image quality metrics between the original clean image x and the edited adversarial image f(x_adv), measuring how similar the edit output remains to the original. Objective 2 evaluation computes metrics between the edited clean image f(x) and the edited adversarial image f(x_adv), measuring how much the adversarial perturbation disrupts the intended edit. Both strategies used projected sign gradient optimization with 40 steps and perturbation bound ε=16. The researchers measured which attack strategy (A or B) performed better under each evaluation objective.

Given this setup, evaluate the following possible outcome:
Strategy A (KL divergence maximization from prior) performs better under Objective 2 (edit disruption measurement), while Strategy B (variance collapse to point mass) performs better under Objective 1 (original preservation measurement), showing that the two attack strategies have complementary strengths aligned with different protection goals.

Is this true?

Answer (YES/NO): NO